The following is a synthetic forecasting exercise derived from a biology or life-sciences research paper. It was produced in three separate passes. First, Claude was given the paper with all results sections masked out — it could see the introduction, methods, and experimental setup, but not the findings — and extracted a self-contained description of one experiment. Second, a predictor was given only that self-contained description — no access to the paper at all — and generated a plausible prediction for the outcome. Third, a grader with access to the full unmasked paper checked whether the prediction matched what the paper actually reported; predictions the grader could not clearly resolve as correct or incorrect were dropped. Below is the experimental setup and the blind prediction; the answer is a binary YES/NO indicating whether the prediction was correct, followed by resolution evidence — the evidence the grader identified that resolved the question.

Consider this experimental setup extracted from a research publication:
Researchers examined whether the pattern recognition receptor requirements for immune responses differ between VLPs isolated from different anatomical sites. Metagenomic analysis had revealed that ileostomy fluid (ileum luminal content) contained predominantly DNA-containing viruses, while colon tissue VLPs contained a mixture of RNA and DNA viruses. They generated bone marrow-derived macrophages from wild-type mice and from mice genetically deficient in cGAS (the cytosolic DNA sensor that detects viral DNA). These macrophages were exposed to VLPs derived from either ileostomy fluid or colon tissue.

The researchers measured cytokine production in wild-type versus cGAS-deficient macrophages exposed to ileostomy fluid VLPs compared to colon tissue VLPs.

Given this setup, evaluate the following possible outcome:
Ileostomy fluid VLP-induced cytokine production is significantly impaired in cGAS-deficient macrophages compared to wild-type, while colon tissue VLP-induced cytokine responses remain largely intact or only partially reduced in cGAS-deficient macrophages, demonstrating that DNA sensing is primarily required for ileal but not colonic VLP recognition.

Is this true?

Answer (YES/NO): YES